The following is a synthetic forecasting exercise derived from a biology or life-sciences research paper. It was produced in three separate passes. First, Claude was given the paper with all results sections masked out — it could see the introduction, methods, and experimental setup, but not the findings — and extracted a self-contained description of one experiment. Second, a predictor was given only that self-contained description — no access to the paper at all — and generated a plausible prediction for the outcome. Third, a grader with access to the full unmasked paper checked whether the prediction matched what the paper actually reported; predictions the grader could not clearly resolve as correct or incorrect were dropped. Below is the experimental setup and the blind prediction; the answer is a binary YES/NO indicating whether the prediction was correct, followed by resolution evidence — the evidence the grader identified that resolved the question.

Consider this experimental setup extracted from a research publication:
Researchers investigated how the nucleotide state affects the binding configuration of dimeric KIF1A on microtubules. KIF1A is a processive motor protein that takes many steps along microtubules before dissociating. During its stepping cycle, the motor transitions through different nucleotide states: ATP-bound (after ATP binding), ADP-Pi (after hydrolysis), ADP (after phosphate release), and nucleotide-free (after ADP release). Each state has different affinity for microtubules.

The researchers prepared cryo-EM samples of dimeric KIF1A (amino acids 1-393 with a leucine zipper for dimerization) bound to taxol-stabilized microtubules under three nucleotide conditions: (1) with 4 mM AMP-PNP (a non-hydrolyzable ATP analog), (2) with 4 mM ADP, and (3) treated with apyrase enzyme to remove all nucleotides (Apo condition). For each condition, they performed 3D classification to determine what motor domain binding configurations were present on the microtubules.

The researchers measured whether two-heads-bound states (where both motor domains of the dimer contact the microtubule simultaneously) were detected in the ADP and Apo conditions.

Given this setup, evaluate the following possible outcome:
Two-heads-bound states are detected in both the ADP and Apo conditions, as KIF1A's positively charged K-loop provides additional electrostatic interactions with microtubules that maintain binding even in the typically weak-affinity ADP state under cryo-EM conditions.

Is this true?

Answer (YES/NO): NO